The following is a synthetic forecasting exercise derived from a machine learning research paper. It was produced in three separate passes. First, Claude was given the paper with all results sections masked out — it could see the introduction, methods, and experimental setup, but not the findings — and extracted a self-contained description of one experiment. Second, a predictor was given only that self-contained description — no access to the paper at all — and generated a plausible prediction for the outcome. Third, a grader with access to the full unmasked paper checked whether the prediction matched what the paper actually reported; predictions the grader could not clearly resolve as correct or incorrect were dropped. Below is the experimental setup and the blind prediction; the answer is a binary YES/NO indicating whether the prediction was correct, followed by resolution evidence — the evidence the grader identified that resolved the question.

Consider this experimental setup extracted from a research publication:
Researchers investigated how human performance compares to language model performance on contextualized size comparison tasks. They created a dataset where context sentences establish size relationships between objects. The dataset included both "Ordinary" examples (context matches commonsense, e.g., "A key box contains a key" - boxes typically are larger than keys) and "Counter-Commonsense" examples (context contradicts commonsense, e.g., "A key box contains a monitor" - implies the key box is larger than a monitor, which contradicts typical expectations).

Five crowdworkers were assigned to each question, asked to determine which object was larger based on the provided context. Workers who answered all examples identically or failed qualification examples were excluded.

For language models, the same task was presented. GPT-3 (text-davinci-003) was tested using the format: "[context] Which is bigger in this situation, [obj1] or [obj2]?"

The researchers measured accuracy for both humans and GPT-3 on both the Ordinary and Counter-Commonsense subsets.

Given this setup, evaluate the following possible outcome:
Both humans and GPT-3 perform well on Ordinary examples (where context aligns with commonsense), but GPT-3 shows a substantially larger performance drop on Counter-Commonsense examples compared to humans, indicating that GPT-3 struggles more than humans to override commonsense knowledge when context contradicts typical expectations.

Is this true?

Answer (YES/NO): YES